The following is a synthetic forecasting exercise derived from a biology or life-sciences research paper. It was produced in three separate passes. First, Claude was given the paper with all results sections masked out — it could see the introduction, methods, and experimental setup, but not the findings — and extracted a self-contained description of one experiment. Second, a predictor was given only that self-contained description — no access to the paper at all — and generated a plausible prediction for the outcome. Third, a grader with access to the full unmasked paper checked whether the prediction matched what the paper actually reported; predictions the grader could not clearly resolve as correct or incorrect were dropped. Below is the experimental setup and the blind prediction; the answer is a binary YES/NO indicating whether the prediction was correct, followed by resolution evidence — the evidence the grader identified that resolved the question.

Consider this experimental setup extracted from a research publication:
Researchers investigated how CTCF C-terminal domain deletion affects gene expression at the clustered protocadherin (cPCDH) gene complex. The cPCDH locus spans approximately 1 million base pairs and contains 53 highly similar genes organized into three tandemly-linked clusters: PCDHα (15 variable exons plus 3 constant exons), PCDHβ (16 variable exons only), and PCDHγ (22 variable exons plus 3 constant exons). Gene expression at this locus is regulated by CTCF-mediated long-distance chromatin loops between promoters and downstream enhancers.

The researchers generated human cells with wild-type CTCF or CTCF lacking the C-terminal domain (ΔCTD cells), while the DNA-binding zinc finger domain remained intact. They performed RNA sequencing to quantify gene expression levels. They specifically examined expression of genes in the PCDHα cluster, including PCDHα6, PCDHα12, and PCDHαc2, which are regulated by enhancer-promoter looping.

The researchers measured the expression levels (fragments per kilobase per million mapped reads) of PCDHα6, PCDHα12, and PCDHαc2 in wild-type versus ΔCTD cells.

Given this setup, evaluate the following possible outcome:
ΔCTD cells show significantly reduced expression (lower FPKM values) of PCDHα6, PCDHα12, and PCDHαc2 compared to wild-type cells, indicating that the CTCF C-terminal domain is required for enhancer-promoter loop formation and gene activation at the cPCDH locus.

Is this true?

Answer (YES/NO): YES